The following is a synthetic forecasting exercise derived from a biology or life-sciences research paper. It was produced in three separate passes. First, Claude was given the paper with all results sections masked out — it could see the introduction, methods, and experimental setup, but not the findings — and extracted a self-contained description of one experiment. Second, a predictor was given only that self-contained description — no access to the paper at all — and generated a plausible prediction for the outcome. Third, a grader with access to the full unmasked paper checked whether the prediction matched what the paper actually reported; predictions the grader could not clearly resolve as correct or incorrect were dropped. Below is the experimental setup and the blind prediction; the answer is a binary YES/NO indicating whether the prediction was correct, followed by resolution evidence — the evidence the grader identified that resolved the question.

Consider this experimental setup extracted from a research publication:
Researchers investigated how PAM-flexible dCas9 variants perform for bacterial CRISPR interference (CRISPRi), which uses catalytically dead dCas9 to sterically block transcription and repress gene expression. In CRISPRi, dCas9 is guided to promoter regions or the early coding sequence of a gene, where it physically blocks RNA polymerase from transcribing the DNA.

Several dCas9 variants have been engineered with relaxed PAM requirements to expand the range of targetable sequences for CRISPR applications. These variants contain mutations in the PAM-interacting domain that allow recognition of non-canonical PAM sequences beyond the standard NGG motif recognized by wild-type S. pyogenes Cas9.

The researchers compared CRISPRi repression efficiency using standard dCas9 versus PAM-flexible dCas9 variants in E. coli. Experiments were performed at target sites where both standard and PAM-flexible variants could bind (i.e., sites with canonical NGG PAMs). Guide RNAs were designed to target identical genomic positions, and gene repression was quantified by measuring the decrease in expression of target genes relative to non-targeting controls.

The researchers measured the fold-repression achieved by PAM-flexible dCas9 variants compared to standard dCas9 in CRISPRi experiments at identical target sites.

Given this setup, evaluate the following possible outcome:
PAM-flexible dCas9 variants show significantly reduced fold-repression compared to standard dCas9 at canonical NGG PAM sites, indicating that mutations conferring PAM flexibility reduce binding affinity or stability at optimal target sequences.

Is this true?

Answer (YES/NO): YES